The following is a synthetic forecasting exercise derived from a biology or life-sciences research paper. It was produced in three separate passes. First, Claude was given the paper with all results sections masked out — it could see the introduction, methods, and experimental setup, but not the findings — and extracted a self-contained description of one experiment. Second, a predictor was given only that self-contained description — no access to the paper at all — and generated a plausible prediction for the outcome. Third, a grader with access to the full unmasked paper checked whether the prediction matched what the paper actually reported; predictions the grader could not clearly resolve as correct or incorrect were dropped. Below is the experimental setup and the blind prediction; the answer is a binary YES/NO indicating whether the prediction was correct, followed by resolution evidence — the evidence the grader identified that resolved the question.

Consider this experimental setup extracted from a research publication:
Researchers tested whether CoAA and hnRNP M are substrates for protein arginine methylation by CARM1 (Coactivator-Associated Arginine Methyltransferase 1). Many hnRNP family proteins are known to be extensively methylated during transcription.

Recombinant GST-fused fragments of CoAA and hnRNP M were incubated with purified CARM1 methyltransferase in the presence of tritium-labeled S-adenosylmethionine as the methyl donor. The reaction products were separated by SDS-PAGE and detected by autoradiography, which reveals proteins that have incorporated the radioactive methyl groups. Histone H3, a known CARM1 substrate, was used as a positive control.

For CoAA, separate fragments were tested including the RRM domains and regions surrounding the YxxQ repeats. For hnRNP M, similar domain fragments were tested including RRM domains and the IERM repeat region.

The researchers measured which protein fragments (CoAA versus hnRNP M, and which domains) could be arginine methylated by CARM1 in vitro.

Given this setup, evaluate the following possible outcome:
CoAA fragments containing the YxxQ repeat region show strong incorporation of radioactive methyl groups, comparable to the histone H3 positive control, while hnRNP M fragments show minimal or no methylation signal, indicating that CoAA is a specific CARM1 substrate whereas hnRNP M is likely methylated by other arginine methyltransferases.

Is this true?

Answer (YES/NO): YES